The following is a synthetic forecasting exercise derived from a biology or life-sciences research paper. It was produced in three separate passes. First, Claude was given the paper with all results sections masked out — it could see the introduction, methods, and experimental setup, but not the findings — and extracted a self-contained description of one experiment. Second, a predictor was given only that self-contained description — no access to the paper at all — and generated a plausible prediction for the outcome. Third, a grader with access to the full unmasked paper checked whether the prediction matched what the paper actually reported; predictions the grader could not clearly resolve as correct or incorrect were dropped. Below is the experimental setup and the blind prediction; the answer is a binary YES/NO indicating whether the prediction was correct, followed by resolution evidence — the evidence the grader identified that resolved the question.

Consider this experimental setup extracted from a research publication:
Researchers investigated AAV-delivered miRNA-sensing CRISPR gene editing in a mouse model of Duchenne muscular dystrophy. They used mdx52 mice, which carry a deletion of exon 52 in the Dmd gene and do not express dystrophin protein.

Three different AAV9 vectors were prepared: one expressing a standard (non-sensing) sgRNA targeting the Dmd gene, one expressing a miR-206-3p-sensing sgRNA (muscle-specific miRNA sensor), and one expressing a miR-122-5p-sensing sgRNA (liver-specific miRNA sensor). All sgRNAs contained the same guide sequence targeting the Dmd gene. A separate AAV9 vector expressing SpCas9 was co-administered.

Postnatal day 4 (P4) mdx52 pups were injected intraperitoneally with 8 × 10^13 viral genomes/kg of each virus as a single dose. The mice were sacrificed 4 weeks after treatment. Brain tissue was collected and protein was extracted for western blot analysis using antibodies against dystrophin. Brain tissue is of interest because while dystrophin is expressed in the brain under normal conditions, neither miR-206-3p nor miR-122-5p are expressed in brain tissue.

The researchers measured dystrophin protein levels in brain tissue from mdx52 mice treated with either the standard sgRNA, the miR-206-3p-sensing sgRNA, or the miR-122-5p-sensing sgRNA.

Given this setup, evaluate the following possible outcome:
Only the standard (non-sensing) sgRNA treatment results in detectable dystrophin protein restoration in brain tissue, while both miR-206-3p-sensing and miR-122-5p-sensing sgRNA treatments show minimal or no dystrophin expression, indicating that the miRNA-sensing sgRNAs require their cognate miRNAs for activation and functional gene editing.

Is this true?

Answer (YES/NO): YES